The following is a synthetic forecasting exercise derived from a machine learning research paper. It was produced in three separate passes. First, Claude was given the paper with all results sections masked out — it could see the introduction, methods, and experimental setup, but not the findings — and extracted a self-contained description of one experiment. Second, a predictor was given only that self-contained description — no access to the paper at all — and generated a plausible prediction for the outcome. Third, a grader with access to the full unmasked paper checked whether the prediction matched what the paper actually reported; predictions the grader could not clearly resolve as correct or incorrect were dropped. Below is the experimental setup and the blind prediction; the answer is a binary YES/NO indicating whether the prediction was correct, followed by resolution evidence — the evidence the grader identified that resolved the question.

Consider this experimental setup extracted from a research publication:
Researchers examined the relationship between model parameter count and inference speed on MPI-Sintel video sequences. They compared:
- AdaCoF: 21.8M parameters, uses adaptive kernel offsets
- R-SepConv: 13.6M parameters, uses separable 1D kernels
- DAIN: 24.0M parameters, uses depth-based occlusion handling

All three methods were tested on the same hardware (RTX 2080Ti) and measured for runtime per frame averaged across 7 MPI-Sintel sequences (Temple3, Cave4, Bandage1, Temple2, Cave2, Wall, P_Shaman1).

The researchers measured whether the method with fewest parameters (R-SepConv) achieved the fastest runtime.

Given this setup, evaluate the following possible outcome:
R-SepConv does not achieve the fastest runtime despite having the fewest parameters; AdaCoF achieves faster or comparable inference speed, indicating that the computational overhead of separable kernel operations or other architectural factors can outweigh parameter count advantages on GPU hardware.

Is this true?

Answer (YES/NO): NO